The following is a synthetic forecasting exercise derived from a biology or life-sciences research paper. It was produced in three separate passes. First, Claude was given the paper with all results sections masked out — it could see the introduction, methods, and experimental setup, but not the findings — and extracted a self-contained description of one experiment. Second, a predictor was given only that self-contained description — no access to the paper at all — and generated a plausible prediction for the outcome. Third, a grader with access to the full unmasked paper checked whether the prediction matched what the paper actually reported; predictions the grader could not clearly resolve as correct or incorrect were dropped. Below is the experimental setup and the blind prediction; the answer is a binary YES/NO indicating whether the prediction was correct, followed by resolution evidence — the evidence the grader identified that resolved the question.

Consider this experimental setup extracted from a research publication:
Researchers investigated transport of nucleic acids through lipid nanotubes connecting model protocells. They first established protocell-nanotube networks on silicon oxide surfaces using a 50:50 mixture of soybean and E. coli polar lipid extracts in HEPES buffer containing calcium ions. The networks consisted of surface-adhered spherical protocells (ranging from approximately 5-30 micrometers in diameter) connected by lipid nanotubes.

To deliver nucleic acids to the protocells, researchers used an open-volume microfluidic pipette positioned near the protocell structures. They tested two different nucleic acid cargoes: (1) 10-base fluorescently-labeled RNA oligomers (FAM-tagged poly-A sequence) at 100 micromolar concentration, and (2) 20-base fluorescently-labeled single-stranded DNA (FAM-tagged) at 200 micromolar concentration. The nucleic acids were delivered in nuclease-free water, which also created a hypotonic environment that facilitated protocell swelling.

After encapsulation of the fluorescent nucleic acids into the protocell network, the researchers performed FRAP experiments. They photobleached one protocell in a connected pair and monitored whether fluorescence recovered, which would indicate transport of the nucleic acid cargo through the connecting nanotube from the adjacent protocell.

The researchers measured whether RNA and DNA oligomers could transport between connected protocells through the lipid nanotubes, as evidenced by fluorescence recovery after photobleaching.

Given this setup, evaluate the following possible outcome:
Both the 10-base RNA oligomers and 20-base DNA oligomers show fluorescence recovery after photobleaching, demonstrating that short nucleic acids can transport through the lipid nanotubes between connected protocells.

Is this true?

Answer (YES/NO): YES